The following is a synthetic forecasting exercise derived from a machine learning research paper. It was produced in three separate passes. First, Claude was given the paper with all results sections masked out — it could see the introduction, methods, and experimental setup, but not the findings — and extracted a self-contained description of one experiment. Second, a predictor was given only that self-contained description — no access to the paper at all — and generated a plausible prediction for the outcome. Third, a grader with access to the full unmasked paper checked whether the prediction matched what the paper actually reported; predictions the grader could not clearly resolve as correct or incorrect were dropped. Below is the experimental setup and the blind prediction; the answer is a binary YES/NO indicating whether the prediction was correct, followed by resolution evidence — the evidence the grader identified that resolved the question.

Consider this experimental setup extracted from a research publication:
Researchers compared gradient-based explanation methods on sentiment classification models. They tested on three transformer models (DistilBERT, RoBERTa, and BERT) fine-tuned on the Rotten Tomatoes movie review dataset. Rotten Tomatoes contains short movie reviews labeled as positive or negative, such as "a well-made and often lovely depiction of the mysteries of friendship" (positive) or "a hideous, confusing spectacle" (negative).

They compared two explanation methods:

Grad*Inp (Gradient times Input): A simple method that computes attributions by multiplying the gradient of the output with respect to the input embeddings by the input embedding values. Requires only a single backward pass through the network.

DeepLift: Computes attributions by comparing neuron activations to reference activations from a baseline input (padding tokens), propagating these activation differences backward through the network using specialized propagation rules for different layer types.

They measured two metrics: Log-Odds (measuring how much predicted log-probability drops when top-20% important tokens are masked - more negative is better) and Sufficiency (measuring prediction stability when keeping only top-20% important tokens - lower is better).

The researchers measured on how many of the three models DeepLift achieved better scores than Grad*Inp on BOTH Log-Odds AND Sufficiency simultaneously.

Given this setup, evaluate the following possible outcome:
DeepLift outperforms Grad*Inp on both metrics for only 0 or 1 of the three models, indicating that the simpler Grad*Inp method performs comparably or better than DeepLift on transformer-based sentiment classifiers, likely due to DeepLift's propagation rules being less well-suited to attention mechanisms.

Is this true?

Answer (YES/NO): NO